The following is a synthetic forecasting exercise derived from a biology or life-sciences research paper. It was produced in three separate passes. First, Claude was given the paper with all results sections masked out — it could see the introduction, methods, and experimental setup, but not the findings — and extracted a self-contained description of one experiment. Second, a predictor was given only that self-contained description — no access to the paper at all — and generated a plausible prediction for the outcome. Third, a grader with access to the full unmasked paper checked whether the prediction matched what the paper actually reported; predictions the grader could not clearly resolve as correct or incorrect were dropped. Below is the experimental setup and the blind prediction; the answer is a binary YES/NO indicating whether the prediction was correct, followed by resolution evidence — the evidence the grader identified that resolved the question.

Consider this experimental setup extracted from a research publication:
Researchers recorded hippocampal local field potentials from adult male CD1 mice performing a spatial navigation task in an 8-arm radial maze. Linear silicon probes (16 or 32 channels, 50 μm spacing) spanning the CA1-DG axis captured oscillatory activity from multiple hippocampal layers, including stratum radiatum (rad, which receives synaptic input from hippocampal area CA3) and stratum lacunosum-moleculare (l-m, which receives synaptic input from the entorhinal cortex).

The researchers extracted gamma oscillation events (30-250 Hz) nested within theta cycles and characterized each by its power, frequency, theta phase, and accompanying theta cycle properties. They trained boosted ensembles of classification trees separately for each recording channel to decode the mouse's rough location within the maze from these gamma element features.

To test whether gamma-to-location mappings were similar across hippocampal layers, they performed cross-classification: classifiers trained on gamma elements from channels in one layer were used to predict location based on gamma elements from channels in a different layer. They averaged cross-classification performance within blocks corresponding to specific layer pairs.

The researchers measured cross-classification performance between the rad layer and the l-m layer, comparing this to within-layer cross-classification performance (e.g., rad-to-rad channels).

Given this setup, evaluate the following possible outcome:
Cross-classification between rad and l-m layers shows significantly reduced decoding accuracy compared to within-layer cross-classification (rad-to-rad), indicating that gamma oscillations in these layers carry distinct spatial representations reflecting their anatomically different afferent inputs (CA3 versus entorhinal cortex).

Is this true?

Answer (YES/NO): NO